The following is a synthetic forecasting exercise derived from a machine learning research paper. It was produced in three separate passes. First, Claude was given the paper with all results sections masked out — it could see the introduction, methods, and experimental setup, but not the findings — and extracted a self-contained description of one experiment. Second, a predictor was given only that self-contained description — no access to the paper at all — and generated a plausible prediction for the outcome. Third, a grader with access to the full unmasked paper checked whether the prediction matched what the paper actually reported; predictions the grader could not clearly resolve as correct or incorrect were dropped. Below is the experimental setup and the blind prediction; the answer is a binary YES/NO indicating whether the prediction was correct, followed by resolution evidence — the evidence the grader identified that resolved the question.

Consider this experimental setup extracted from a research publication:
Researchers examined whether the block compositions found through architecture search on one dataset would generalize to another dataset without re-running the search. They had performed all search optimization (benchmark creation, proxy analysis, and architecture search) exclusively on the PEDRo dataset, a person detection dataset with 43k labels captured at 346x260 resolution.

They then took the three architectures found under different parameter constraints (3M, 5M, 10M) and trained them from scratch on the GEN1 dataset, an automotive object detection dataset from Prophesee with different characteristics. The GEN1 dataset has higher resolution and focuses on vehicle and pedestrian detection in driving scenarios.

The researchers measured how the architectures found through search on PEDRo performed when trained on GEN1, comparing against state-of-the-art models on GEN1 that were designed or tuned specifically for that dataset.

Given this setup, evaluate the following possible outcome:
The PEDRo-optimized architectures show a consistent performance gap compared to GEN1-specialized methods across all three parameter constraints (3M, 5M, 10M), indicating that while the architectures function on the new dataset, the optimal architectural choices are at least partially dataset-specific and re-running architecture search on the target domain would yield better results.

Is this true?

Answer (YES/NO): NO